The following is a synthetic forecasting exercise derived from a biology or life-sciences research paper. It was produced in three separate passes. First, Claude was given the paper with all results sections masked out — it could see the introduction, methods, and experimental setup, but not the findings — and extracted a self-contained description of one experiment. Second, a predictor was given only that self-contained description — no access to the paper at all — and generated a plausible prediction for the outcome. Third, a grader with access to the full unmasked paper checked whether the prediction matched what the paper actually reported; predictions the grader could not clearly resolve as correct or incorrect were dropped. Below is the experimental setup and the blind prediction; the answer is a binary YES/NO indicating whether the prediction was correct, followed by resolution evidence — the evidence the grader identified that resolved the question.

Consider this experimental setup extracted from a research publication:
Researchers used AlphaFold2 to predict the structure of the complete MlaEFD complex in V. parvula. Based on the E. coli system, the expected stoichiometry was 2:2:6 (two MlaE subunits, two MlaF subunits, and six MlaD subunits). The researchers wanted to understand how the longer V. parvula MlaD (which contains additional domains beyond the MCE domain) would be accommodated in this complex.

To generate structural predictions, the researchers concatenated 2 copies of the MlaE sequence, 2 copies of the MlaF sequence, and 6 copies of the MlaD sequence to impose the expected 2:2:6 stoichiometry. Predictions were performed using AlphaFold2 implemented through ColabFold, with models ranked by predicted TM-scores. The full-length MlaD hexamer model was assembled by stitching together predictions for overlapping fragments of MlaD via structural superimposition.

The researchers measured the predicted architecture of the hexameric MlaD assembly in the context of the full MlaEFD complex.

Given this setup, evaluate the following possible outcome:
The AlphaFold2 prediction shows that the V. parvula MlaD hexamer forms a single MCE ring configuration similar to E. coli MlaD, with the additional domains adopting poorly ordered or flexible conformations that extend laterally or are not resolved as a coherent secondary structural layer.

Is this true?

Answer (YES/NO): NO